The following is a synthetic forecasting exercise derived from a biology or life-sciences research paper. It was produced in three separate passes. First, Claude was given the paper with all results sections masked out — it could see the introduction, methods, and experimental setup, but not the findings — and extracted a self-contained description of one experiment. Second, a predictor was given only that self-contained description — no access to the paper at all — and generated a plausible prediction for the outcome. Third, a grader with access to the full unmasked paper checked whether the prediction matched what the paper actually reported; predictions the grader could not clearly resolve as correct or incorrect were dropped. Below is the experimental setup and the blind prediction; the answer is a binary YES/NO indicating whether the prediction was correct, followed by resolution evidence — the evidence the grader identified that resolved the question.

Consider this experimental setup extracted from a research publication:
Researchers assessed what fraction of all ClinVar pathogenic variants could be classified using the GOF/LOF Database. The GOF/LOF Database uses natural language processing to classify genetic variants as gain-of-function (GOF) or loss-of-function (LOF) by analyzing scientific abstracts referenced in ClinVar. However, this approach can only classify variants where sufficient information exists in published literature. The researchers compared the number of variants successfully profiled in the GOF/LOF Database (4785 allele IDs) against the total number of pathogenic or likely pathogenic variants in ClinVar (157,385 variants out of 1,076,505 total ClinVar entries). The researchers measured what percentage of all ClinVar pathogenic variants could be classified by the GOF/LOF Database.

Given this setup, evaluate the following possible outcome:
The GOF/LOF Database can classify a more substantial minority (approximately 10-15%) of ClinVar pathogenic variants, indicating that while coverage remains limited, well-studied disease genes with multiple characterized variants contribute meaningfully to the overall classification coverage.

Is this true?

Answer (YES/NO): NO